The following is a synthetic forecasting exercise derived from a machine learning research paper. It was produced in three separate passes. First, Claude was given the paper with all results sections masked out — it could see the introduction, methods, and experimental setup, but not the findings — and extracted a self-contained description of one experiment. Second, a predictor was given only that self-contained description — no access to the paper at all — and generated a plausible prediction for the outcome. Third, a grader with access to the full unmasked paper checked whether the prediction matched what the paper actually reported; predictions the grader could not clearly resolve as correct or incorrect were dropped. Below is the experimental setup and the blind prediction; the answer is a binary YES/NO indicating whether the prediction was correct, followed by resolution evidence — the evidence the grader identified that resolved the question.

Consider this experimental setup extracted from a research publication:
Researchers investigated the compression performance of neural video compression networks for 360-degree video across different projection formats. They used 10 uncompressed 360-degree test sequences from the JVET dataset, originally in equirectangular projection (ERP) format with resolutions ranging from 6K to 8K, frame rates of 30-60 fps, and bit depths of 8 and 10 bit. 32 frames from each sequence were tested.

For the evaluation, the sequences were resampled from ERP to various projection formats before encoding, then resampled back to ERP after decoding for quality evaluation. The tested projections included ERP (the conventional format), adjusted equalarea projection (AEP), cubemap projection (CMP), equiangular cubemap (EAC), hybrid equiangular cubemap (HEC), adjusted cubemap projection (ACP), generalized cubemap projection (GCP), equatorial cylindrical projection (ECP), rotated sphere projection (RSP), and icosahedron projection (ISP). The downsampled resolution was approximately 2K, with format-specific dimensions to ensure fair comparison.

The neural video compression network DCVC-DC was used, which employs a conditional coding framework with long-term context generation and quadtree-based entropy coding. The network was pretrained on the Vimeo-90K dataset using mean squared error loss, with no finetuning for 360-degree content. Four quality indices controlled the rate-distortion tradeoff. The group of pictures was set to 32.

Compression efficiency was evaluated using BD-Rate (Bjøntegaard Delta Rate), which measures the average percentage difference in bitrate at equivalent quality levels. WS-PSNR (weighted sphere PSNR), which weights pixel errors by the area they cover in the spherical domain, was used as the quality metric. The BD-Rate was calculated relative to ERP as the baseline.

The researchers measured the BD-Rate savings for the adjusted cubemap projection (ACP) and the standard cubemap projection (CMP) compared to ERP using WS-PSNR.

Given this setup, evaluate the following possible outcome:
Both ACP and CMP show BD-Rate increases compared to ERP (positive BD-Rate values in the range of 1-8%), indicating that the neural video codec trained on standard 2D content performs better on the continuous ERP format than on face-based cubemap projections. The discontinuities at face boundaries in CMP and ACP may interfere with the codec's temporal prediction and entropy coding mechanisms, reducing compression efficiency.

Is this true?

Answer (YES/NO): NO